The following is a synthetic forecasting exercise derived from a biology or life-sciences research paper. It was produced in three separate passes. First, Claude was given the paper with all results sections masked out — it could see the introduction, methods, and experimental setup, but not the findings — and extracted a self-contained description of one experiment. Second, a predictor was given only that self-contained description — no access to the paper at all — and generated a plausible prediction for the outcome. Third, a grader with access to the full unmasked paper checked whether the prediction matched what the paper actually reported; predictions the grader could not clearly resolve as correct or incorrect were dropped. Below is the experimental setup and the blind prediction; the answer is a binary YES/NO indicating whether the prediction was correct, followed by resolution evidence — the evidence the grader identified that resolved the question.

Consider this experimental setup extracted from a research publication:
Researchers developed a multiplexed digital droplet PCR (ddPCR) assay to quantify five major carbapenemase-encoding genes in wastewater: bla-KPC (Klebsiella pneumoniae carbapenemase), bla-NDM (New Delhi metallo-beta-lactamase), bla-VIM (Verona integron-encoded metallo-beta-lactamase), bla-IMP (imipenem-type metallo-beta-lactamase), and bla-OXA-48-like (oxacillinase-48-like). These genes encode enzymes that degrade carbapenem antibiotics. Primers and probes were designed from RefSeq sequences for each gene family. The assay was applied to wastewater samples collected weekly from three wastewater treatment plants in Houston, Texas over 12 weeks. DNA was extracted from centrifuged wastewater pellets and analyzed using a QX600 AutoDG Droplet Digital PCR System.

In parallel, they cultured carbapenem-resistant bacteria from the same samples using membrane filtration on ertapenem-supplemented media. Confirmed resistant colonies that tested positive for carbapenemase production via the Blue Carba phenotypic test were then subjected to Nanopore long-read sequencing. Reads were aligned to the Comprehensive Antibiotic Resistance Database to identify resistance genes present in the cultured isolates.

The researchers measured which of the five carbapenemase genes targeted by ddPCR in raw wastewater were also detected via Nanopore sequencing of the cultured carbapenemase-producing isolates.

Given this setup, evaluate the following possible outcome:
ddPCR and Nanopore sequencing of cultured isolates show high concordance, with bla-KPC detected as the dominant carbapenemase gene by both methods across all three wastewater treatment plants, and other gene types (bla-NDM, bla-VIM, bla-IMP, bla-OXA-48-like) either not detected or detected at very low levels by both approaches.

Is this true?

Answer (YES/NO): NO